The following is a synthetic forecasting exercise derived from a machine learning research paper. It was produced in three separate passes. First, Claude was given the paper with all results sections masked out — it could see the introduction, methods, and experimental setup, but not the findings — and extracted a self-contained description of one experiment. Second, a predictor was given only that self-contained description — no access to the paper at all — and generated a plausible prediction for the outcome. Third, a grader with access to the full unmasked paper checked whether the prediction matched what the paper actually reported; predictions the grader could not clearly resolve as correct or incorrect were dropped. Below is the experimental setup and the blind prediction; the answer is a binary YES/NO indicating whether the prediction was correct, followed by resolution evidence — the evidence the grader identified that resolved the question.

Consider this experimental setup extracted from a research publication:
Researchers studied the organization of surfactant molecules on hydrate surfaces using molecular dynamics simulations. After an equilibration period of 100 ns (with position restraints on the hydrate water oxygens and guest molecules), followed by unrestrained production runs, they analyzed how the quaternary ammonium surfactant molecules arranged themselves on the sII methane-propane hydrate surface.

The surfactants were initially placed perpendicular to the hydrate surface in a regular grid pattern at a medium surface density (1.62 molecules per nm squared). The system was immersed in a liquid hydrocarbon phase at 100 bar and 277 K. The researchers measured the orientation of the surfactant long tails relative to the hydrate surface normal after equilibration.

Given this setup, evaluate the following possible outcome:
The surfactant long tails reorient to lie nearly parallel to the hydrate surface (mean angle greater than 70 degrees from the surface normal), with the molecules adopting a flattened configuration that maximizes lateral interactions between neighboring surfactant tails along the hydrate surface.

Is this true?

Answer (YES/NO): NO